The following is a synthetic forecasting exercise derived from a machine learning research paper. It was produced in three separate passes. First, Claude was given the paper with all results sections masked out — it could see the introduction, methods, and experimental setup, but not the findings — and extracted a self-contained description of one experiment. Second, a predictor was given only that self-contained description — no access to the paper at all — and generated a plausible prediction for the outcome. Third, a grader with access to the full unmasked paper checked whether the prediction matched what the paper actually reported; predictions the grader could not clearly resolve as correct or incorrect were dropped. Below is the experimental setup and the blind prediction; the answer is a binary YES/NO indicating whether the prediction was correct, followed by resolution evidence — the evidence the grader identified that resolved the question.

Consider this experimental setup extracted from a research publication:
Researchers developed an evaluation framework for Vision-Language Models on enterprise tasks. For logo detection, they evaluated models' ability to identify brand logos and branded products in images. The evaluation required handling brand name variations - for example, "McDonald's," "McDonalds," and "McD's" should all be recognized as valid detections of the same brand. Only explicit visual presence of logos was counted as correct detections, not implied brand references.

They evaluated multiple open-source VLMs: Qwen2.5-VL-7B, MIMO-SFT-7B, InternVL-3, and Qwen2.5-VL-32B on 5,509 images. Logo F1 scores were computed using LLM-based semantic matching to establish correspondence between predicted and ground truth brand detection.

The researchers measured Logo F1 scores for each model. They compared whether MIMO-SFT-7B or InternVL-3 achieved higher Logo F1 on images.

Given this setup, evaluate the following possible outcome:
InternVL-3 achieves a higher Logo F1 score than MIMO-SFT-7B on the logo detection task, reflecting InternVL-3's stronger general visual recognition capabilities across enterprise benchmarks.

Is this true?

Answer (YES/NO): NO